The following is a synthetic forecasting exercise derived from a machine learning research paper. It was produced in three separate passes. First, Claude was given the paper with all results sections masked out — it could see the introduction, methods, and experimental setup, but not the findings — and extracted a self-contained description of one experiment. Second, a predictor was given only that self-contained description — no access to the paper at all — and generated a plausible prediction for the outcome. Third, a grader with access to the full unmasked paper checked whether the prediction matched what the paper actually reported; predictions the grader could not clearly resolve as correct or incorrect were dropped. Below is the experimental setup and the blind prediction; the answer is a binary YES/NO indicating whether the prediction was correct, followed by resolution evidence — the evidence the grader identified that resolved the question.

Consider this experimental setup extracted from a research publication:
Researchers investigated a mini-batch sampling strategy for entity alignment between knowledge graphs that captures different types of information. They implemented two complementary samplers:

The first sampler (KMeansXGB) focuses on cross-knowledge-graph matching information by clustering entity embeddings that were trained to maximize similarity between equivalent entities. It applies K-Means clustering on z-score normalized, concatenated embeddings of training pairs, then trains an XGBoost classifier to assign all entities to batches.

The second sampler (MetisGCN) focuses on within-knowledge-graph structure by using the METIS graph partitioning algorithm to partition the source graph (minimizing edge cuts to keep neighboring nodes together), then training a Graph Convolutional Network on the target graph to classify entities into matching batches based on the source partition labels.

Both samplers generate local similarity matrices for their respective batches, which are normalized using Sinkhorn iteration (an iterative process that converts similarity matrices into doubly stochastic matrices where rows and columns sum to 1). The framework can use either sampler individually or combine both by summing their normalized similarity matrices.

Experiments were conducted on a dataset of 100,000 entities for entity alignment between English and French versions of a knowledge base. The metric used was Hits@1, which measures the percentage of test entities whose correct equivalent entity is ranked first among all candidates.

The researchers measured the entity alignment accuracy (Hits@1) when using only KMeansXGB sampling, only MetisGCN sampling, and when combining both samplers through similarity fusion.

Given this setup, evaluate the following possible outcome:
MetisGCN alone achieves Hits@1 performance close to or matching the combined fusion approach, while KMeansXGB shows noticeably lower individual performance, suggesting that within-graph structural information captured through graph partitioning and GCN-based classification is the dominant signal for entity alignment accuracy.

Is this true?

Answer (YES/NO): YES